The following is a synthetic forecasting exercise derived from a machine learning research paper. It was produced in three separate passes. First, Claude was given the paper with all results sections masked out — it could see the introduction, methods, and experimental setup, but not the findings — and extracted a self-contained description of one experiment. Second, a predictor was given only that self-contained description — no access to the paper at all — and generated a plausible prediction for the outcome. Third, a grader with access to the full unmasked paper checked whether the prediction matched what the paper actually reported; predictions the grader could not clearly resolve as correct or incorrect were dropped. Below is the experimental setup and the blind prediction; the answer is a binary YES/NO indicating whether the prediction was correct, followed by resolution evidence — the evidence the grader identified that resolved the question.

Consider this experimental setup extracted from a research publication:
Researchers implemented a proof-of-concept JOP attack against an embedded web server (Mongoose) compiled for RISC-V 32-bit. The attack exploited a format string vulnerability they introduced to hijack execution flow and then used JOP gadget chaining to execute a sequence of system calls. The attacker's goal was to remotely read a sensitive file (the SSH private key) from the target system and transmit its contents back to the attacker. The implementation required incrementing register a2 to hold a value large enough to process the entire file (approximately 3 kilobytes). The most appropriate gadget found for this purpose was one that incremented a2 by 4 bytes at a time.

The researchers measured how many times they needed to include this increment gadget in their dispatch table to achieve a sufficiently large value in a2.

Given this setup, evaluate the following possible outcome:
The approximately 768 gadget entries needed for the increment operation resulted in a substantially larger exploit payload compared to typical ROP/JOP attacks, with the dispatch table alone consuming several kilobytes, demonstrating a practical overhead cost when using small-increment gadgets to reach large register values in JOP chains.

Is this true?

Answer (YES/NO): NO